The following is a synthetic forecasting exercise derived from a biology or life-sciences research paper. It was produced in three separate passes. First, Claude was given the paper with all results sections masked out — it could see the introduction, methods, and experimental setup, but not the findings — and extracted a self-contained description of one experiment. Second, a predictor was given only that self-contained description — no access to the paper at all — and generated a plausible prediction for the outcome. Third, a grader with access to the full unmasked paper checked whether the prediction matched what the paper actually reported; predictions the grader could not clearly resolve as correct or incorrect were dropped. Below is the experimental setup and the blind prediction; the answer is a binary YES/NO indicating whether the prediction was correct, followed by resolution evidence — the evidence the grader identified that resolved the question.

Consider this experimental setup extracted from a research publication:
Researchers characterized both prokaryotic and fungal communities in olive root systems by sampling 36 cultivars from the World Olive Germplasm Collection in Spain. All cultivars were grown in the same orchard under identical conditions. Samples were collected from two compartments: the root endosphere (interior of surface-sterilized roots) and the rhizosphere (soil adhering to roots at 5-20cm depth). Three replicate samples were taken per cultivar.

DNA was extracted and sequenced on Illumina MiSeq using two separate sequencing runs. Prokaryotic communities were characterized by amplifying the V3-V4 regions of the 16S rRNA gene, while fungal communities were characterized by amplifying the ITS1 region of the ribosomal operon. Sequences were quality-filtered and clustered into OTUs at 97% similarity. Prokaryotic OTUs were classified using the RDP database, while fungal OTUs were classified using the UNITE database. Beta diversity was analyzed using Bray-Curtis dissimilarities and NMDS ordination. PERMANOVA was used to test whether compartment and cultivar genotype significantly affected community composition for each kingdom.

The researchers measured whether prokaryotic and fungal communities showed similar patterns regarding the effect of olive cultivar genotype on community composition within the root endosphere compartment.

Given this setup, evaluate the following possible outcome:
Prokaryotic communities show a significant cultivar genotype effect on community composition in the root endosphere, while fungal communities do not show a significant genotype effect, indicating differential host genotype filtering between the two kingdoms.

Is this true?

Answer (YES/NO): NO